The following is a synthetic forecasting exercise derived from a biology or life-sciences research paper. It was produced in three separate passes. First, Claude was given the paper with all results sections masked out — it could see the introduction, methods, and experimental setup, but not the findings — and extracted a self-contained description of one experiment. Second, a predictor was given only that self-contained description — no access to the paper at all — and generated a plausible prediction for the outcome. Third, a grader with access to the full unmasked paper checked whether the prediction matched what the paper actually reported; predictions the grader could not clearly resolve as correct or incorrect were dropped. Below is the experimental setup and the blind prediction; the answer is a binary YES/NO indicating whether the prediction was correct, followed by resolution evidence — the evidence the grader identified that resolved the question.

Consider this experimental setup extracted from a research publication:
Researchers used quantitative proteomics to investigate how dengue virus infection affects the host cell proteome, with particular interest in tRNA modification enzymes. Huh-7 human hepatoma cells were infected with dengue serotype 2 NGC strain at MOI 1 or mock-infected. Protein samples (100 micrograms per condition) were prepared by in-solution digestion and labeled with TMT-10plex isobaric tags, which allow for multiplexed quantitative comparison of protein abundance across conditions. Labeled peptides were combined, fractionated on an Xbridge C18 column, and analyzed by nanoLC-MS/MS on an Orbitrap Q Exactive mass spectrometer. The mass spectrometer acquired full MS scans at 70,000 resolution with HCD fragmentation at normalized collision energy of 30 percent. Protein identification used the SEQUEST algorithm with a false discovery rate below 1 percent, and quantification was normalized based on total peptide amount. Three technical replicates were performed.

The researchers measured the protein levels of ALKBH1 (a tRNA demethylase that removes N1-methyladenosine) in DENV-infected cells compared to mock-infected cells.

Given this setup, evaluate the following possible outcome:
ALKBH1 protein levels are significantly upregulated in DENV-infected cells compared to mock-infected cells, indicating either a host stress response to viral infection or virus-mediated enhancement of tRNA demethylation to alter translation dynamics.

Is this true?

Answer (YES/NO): NO